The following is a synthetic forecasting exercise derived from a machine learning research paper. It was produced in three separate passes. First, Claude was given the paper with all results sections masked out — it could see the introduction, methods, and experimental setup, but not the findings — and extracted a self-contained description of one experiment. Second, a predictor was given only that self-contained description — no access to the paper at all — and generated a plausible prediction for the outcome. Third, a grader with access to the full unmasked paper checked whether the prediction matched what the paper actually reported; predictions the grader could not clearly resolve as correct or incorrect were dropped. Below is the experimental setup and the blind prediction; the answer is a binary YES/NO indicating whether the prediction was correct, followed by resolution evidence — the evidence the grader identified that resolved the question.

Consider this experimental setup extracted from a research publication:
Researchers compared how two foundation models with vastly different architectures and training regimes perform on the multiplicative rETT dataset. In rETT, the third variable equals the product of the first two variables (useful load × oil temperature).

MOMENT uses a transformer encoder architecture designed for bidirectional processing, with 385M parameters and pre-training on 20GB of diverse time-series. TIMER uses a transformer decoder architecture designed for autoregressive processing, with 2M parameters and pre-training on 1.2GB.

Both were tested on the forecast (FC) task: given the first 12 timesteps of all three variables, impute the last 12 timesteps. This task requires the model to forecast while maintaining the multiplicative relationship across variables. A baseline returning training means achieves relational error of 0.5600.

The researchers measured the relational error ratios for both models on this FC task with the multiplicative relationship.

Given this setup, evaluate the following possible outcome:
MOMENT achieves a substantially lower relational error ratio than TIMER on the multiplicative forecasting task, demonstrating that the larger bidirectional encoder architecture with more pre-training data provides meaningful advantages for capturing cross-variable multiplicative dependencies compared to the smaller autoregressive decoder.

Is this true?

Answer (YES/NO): YES